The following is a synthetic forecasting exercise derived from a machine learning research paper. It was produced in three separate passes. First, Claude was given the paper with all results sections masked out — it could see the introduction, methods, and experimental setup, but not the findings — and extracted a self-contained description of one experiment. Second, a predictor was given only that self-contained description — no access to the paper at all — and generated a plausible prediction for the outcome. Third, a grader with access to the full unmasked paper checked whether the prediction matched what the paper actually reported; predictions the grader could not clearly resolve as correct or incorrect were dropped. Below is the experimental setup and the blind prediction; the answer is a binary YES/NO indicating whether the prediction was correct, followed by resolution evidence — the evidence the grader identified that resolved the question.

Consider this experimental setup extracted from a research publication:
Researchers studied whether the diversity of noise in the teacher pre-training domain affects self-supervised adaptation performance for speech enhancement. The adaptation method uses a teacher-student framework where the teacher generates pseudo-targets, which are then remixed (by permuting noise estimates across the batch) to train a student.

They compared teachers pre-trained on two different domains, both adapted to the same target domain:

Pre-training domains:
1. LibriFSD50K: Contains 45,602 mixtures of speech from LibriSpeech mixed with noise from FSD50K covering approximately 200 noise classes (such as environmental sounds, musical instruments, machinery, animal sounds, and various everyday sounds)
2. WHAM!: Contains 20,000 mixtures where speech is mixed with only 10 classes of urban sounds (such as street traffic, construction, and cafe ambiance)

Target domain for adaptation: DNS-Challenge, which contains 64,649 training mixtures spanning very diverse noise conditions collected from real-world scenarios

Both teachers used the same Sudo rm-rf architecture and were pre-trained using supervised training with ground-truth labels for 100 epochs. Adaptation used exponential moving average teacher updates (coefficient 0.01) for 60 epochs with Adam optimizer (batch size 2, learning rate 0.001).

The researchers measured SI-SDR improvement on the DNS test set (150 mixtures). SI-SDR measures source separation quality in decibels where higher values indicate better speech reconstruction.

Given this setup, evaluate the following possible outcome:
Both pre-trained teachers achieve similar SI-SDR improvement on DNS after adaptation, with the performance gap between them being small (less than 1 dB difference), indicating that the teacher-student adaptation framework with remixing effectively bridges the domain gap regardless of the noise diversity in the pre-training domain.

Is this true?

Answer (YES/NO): NO